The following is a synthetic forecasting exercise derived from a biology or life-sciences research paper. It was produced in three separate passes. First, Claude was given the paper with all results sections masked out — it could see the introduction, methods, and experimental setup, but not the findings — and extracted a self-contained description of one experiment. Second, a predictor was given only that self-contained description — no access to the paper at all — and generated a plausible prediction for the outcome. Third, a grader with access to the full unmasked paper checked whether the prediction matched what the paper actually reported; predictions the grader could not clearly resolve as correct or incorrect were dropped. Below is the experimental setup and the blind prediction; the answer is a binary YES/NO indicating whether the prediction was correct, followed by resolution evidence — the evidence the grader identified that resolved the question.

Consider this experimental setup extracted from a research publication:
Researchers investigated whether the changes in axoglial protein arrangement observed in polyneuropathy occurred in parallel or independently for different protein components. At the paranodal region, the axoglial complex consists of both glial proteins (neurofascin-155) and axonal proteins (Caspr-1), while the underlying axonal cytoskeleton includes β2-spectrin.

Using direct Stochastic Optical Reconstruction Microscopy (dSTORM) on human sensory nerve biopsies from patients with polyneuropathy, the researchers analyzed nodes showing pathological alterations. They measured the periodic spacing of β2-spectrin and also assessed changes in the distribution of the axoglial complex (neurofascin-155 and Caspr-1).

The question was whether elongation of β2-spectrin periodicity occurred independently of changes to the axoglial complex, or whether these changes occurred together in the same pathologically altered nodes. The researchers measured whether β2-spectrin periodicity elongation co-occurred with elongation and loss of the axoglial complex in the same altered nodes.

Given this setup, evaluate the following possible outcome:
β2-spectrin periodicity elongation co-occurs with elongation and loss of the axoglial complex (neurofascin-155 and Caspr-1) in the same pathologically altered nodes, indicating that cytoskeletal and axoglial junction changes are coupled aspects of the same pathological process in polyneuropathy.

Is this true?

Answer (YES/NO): YES